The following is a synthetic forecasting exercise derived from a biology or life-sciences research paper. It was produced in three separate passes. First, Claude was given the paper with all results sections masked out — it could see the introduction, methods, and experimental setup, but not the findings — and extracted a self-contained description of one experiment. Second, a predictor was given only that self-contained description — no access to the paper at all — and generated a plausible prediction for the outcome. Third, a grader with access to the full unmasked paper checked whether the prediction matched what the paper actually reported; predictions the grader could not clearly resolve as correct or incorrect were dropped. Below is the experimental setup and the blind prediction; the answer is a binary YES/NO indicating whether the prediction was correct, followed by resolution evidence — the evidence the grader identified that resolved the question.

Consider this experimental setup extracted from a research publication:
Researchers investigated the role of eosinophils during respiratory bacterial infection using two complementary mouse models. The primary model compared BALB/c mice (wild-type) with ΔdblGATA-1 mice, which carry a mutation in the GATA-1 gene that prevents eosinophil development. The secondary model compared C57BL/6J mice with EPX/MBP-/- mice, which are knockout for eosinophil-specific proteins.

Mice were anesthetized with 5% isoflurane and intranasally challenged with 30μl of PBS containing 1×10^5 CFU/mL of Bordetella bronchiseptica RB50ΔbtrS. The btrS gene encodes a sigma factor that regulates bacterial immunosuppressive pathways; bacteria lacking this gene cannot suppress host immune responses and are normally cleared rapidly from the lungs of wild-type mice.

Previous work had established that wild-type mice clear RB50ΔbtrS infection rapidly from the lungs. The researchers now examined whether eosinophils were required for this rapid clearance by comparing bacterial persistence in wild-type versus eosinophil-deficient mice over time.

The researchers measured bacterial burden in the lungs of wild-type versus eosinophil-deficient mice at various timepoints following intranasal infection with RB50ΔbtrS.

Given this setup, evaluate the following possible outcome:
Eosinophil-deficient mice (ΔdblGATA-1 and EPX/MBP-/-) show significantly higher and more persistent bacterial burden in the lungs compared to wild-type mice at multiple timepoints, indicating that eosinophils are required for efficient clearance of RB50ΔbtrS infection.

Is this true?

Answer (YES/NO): YES